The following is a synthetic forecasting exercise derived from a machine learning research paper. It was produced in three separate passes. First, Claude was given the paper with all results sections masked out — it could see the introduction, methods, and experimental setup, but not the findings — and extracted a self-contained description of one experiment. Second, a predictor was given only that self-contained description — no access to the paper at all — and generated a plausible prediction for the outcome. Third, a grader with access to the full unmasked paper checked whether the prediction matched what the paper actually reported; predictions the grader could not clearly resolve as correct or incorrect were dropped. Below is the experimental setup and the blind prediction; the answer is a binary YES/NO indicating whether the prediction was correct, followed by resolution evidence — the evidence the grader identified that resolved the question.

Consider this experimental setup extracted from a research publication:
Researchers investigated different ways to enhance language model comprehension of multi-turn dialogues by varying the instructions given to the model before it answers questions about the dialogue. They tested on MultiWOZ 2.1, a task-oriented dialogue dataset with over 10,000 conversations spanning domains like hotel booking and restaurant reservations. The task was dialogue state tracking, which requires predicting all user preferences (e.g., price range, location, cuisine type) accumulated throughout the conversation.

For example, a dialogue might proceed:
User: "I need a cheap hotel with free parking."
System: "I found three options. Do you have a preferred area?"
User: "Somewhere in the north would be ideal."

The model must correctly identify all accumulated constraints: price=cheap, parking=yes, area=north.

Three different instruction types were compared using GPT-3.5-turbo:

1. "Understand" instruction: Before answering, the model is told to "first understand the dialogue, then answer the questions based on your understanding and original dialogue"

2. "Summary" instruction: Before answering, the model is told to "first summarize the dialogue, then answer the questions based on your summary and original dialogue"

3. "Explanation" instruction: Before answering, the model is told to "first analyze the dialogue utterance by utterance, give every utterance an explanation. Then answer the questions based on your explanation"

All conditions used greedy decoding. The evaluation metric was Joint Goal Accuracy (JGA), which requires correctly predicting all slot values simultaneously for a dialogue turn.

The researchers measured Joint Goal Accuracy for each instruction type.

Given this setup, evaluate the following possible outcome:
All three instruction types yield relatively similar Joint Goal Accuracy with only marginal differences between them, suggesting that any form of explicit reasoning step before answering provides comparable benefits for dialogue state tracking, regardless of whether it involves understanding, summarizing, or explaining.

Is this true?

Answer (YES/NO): NO